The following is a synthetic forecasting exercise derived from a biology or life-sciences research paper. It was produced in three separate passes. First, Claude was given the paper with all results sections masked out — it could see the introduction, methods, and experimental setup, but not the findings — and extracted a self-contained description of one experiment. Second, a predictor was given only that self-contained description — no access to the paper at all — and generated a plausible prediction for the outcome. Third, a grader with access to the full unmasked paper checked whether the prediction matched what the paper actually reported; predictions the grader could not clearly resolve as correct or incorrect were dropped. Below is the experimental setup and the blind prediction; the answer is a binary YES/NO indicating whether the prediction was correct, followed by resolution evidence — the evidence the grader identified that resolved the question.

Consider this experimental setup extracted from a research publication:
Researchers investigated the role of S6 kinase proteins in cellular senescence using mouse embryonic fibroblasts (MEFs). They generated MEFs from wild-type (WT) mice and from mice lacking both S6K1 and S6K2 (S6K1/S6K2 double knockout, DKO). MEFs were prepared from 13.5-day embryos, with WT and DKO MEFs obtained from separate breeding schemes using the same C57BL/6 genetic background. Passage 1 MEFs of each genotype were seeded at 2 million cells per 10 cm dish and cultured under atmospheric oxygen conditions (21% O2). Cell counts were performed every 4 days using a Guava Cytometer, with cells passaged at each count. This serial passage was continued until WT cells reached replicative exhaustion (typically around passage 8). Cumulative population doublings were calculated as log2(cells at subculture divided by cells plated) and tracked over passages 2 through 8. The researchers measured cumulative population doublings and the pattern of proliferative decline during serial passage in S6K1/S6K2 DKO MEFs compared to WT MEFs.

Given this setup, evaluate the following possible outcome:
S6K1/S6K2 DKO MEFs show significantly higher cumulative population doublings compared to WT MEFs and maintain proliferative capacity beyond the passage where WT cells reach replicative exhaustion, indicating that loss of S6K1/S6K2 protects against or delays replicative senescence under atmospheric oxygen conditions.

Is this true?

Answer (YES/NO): NO